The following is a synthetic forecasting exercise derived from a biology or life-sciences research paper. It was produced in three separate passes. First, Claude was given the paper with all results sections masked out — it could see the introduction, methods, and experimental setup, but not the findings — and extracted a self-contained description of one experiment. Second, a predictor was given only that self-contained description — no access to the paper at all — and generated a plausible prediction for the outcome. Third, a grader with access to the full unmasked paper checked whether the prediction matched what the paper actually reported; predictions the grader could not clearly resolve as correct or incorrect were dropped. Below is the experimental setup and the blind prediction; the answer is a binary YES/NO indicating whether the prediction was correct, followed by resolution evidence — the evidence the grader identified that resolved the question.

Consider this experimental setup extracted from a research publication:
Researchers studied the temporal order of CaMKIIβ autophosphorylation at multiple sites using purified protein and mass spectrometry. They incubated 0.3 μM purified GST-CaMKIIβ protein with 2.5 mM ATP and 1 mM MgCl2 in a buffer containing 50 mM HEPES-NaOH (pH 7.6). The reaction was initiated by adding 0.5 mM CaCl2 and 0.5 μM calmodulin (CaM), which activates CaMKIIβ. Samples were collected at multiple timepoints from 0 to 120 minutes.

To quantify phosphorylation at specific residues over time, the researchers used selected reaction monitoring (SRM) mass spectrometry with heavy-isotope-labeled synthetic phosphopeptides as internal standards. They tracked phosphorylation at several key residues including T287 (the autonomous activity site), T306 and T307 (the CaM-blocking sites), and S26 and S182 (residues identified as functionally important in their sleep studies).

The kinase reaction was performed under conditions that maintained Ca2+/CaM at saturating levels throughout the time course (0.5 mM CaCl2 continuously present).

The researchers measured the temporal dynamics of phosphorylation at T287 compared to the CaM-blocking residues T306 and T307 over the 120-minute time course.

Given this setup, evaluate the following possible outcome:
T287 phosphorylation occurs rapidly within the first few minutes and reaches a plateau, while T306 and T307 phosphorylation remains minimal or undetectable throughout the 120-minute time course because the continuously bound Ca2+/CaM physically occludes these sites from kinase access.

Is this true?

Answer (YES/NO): YES